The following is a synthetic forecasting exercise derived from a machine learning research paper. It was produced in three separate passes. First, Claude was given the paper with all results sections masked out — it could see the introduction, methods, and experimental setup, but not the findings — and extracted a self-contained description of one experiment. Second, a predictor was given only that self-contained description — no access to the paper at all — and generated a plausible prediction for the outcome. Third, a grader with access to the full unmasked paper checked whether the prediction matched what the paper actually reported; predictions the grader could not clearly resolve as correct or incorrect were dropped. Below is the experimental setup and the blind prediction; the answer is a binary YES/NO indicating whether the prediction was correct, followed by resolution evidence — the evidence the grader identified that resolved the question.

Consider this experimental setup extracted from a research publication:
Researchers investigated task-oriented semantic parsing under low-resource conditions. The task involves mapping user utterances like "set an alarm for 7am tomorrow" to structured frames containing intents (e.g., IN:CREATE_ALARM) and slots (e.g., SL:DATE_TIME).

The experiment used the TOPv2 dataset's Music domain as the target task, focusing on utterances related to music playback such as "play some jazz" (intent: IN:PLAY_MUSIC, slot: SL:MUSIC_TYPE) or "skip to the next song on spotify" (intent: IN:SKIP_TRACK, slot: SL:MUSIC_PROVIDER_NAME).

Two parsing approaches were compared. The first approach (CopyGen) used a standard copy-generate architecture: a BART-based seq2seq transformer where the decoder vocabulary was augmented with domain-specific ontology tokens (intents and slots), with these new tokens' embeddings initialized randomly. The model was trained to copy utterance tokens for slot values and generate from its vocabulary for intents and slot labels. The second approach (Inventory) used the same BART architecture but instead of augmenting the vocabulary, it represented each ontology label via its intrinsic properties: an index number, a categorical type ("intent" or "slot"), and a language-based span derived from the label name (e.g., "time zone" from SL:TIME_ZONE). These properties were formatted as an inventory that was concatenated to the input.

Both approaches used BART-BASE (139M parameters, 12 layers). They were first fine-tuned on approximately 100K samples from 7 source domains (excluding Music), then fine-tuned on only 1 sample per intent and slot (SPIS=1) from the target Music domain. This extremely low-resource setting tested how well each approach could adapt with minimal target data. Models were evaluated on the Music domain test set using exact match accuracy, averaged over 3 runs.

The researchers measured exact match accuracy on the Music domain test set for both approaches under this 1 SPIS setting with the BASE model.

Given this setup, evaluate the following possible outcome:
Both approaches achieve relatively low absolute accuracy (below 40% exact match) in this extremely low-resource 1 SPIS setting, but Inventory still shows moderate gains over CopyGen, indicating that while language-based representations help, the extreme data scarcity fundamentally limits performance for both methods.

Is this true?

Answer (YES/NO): NO